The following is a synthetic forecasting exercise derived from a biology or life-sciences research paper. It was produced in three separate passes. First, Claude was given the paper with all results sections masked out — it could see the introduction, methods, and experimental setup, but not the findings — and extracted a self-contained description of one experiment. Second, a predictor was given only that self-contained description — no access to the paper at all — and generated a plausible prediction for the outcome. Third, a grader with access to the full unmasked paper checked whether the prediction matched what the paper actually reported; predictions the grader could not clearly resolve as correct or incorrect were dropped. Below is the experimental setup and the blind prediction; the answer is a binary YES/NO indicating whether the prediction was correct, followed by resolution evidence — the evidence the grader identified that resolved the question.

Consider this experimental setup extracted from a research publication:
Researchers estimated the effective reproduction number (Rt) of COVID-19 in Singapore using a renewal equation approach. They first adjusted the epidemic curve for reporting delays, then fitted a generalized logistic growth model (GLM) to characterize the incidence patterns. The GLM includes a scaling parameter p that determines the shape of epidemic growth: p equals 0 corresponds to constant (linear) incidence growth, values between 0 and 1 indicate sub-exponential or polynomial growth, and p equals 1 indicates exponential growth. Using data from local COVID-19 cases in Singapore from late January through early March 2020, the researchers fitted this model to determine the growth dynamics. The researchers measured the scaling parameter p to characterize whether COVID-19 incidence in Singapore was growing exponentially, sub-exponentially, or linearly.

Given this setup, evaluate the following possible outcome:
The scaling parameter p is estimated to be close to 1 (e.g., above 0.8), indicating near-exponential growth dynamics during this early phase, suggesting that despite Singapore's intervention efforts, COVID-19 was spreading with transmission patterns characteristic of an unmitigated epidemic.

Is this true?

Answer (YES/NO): NO